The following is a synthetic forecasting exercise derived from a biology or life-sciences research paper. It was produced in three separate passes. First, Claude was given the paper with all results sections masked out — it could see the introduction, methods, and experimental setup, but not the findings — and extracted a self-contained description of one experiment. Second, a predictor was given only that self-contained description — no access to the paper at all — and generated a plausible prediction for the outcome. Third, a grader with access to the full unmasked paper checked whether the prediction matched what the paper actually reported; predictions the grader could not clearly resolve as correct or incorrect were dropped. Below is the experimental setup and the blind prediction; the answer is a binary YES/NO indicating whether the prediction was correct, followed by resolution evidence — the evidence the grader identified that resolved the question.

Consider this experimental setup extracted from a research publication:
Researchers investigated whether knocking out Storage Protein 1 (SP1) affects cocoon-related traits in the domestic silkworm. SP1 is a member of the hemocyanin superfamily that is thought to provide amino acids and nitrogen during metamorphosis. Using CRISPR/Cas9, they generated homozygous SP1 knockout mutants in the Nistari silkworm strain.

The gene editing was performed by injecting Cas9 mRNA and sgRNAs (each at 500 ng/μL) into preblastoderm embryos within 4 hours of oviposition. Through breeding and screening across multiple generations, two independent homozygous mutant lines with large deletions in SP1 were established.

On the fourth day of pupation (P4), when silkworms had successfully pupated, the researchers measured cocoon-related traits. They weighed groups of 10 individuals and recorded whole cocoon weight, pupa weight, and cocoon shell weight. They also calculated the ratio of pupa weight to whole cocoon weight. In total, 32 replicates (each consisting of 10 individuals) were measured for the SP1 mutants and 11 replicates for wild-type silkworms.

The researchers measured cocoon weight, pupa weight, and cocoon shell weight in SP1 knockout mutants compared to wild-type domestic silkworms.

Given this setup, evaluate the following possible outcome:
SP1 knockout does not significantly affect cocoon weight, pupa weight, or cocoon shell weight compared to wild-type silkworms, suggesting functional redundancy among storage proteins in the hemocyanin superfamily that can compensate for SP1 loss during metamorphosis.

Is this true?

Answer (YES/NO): YES